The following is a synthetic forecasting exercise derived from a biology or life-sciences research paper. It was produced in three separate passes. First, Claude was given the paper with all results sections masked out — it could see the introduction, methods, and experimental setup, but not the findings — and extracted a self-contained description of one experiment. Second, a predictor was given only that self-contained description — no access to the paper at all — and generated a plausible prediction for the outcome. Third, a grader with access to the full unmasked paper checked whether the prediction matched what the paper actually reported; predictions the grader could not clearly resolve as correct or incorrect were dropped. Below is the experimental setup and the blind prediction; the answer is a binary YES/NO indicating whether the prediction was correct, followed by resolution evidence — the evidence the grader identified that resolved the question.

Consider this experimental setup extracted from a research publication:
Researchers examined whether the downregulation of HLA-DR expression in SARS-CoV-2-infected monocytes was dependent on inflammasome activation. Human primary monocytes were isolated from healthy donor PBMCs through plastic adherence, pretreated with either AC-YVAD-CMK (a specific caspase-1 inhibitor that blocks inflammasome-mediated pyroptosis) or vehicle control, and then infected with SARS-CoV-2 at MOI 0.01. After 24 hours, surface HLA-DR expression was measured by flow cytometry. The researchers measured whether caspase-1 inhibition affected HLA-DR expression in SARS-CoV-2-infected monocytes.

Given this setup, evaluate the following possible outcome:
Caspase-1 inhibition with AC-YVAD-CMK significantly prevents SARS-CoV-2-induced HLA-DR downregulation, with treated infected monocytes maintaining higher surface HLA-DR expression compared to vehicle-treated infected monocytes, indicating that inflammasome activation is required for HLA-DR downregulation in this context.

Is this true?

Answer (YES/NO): NO